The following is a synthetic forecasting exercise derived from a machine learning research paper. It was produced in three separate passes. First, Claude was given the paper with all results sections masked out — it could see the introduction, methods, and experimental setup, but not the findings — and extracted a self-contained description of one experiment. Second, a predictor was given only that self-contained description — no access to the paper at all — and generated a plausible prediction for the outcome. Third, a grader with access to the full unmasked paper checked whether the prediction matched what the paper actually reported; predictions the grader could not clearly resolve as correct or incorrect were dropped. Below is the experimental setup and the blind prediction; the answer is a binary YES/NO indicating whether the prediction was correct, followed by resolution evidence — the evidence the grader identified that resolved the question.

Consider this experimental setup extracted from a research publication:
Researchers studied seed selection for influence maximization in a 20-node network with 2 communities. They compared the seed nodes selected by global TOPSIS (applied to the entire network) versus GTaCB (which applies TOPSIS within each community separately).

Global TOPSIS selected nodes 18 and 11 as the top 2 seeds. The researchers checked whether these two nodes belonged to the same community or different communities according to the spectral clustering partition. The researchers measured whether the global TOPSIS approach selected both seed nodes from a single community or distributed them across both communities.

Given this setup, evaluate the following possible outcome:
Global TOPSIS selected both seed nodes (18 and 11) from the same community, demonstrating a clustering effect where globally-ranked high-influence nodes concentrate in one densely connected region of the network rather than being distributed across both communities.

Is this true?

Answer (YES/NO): YES